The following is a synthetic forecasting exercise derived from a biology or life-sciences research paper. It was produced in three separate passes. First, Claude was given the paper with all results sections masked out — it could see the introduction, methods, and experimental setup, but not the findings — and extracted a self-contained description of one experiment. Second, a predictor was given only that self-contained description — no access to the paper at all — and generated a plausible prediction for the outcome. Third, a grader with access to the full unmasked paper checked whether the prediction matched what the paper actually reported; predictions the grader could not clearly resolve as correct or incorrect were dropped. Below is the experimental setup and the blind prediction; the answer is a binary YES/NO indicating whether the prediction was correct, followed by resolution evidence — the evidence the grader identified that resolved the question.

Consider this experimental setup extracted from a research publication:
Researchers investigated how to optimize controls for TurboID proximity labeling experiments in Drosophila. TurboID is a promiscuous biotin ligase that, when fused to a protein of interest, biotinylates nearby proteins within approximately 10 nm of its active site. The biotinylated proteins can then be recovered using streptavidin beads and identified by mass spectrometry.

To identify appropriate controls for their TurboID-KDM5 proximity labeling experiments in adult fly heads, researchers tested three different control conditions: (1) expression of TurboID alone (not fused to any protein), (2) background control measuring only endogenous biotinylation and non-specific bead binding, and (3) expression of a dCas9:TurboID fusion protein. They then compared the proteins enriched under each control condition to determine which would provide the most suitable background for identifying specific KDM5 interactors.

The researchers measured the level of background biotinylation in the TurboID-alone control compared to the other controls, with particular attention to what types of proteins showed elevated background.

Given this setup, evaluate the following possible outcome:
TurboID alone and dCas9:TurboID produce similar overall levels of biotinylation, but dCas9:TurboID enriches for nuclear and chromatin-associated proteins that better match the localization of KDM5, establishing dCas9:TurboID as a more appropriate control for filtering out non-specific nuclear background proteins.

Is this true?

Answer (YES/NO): NO